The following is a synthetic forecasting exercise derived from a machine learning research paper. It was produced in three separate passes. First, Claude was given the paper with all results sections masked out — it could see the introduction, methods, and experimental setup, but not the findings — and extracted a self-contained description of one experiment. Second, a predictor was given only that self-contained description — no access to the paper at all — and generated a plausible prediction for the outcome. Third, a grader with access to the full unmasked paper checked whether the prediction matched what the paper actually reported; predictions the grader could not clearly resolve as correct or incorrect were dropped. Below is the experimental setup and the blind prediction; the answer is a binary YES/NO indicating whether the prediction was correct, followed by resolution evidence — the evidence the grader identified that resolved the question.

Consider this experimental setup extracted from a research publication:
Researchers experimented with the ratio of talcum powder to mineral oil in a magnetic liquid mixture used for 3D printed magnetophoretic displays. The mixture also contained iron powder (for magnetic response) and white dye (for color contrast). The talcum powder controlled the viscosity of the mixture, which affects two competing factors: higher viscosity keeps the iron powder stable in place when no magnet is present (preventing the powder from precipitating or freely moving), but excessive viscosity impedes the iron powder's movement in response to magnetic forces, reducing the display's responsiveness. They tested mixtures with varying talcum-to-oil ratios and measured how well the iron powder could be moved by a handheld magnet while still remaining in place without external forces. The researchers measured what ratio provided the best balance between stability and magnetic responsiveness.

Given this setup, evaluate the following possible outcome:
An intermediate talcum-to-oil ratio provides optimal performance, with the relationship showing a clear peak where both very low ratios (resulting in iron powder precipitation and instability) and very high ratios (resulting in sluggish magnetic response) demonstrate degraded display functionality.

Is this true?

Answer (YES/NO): YES